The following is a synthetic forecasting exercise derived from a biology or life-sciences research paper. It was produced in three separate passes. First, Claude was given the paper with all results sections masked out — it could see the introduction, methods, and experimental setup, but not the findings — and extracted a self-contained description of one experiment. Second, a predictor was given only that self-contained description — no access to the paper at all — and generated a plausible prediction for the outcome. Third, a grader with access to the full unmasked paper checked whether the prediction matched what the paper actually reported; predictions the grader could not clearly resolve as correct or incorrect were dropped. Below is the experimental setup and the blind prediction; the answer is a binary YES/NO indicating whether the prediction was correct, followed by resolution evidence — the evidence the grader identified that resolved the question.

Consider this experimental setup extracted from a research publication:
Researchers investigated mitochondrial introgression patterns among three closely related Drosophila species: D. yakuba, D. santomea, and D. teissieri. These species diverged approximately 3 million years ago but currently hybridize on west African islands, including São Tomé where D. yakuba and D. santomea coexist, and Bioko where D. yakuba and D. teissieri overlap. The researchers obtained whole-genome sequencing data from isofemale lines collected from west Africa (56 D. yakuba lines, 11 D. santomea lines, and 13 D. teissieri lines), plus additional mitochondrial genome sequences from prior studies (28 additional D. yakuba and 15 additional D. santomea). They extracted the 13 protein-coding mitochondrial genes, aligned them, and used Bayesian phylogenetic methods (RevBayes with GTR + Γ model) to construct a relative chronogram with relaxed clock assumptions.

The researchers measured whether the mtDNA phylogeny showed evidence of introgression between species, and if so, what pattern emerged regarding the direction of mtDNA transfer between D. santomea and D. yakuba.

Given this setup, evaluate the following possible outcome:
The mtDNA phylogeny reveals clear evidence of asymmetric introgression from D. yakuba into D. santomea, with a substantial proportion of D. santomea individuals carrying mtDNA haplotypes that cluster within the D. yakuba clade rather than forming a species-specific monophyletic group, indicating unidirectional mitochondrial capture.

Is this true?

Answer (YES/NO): YES